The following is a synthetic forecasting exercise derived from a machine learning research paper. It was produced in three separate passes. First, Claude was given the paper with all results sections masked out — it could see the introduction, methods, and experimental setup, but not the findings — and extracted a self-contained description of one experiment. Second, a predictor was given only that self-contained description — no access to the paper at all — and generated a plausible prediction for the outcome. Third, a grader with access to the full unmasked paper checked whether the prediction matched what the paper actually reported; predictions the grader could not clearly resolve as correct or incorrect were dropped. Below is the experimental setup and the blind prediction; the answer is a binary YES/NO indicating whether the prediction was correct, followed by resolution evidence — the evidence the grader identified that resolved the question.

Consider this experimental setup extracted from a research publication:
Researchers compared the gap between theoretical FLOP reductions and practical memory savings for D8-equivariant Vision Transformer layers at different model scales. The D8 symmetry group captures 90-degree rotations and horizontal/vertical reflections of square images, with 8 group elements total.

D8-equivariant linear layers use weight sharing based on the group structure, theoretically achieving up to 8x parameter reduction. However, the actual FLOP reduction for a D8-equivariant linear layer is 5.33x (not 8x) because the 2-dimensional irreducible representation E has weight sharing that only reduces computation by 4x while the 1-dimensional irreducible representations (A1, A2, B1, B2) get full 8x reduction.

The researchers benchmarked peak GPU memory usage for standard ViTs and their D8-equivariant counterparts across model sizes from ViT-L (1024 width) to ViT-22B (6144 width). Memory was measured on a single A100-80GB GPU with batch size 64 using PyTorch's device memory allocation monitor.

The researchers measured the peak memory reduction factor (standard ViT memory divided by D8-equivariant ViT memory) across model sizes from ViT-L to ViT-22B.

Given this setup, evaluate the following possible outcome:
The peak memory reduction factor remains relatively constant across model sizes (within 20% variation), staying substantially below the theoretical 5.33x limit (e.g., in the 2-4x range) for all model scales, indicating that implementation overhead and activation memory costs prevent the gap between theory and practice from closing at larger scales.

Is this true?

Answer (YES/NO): NO